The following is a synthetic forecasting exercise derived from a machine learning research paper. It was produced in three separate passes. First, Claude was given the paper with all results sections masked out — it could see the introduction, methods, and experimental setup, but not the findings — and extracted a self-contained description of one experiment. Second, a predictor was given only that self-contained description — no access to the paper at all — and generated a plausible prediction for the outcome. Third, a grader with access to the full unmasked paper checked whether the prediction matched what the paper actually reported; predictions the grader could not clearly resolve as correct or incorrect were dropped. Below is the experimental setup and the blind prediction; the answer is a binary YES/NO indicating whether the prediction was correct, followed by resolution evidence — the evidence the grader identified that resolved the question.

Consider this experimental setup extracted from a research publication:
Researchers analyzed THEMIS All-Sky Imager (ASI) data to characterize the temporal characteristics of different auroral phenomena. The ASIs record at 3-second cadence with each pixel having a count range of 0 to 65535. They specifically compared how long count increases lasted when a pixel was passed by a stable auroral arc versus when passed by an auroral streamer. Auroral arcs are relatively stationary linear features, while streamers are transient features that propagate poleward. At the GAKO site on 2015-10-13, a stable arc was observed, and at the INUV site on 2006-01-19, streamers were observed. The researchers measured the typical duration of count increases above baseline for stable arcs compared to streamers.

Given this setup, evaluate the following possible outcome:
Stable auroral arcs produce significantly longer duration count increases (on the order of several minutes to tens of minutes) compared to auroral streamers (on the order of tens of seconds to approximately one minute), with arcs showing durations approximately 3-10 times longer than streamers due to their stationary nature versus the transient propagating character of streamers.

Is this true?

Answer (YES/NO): NO